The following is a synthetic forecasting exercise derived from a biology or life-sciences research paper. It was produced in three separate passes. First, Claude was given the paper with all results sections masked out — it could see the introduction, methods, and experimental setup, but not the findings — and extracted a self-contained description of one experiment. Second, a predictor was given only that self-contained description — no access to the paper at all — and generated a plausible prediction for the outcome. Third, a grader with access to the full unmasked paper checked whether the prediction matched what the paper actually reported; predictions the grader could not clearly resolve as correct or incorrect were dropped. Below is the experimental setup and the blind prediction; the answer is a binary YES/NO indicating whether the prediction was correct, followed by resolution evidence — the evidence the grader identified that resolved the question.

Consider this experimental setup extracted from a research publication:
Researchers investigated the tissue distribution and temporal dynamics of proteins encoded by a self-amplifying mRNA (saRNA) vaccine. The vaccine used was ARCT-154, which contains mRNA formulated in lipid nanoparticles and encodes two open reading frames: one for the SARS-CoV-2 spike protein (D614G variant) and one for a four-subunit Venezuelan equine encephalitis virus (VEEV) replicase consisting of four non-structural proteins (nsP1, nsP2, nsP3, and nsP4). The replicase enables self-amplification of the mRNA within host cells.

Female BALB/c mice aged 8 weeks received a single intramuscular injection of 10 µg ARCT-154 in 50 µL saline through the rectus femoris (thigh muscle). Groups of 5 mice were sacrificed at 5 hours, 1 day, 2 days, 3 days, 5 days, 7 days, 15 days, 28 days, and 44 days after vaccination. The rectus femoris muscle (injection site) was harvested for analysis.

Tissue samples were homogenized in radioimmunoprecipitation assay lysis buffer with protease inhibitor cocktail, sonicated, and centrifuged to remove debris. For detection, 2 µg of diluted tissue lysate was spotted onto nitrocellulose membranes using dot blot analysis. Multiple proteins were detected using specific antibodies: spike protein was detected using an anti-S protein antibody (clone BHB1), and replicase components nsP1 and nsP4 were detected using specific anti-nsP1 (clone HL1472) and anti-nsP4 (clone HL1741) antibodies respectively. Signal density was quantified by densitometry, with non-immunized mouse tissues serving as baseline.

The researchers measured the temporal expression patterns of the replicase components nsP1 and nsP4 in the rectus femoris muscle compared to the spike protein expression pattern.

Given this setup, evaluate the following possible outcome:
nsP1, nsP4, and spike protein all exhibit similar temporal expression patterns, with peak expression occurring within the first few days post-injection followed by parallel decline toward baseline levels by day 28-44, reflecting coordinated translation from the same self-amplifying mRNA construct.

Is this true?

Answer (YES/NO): NO